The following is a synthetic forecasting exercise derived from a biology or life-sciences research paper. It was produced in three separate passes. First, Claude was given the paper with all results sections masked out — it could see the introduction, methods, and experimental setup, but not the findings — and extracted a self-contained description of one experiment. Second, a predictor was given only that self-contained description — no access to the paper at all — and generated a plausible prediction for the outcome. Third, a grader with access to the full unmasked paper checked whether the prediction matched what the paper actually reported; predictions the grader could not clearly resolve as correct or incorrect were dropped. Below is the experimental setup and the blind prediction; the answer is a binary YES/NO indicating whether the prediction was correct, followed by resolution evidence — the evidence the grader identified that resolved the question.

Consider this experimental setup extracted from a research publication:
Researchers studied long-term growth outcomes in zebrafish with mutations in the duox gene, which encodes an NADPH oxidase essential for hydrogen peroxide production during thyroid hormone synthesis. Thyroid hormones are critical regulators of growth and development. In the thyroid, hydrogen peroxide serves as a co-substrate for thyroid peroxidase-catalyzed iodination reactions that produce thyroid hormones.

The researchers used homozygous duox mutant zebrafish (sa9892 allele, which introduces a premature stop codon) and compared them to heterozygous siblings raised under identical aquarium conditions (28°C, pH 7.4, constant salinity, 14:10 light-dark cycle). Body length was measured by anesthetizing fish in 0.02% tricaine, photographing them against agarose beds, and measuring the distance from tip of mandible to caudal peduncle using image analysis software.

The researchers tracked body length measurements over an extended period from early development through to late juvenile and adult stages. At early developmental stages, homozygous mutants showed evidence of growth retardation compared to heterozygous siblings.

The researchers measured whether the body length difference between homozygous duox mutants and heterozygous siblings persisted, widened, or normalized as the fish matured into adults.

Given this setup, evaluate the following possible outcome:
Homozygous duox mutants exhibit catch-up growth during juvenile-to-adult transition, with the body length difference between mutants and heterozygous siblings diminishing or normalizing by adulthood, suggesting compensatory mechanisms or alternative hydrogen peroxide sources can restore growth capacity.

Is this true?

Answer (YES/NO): YES